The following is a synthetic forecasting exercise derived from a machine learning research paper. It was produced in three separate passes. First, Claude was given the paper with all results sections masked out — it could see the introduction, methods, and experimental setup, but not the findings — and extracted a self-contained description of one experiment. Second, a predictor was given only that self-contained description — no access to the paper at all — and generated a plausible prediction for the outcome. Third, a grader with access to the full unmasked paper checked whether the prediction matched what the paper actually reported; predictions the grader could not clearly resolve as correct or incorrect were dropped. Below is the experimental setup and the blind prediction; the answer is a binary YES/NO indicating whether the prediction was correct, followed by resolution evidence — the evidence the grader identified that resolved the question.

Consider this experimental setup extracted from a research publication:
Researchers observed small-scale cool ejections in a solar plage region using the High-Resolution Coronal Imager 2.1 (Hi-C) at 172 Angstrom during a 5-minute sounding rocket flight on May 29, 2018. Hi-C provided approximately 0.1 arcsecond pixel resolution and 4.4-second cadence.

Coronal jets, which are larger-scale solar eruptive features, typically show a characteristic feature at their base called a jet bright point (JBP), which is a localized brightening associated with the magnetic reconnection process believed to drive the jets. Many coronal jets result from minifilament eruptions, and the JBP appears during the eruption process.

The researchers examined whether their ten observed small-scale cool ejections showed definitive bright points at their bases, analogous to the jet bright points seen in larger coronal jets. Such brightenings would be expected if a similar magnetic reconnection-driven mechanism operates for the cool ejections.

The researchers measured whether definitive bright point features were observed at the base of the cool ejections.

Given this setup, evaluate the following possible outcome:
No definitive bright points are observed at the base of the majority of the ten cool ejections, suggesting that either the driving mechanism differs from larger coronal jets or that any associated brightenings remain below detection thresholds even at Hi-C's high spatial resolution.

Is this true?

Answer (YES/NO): YES